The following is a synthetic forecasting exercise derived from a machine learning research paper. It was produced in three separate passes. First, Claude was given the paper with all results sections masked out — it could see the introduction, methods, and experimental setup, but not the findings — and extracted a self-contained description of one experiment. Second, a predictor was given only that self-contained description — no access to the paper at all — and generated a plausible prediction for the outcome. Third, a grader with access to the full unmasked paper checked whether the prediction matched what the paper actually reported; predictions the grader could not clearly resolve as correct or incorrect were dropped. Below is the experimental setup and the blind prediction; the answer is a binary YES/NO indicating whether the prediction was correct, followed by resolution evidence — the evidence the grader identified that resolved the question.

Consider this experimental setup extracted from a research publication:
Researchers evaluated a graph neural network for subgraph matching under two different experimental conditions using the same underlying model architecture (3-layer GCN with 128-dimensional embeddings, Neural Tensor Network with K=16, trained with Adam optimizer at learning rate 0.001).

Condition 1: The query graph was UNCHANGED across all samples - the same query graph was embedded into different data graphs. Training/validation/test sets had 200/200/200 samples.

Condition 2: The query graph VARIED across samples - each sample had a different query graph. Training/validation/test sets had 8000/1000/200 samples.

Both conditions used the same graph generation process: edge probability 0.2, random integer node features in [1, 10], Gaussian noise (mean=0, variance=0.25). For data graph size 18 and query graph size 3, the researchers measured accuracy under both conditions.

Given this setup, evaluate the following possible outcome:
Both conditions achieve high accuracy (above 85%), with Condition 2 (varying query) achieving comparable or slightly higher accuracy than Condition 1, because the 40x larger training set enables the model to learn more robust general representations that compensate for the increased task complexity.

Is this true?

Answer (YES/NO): NO